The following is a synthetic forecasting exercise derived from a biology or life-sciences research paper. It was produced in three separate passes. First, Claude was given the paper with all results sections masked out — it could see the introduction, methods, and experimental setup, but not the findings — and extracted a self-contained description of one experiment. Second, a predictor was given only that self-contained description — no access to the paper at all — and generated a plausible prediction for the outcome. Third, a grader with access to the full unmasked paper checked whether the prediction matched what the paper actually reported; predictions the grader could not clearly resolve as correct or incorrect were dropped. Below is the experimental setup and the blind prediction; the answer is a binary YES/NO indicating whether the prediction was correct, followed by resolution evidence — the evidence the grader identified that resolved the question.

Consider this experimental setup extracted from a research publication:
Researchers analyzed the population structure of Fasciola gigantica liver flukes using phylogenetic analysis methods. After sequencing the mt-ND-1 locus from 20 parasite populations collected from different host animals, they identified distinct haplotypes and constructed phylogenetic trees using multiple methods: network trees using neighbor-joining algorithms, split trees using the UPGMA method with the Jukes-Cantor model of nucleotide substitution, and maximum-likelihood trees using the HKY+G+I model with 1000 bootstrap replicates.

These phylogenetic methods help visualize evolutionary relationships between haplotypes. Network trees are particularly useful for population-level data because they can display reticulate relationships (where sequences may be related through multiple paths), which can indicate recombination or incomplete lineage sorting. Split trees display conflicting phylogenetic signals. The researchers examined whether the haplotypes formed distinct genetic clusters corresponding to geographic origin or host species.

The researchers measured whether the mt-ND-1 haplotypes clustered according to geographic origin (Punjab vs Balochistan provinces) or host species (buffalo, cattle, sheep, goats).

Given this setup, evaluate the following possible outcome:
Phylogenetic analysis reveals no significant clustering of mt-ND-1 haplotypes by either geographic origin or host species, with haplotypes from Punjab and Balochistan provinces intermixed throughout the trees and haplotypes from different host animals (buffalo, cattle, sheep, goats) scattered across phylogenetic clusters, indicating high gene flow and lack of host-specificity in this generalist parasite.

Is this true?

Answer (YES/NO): NO